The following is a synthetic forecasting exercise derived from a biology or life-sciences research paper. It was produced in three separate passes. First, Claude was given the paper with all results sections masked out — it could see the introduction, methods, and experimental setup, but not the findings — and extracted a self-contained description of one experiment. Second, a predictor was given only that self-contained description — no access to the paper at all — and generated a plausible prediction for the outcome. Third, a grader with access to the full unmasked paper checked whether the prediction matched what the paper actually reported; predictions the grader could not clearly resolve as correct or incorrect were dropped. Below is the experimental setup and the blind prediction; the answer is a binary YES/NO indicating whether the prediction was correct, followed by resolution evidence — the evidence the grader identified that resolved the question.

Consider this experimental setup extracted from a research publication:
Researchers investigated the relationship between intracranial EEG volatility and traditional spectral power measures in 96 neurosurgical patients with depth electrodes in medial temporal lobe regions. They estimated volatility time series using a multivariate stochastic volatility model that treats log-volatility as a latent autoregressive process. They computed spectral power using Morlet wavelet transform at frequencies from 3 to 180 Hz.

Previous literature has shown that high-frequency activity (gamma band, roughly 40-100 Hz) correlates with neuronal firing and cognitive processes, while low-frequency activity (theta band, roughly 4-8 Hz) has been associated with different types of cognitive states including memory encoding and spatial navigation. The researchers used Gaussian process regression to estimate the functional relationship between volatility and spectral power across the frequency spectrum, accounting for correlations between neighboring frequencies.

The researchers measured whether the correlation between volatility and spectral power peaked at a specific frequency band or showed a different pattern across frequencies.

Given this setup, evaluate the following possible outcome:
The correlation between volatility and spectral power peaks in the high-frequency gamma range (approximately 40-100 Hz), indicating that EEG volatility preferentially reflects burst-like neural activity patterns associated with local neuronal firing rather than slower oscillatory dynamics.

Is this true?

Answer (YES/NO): NO